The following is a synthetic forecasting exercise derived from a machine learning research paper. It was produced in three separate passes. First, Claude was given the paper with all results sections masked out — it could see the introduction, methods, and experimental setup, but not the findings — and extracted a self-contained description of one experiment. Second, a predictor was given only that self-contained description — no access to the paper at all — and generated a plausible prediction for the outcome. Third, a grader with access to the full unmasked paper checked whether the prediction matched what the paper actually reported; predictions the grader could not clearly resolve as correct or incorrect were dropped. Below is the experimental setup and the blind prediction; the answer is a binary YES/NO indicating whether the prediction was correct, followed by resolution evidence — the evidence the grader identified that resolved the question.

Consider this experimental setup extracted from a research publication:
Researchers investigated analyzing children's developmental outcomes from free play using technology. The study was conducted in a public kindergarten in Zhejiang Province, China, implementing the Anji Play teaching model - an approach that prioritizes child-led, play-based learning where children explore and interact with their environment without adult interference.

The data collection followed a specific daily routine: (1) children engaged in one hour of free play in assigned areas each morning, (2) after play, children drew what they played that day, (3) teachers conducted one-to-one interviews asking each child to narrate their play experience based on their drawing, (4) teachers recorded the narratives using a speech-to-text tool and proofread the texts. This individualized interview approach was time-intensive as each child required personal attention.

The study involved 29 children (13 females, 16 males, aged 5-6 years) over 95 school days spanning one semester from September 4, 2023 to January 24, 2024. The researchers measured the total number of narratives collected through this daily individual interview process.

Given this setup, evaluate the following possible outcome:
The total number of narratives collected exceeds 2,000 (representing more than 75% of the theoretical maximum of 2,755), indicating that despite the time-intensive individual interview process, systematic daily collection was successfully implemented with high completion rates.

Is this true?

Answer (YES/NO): YES